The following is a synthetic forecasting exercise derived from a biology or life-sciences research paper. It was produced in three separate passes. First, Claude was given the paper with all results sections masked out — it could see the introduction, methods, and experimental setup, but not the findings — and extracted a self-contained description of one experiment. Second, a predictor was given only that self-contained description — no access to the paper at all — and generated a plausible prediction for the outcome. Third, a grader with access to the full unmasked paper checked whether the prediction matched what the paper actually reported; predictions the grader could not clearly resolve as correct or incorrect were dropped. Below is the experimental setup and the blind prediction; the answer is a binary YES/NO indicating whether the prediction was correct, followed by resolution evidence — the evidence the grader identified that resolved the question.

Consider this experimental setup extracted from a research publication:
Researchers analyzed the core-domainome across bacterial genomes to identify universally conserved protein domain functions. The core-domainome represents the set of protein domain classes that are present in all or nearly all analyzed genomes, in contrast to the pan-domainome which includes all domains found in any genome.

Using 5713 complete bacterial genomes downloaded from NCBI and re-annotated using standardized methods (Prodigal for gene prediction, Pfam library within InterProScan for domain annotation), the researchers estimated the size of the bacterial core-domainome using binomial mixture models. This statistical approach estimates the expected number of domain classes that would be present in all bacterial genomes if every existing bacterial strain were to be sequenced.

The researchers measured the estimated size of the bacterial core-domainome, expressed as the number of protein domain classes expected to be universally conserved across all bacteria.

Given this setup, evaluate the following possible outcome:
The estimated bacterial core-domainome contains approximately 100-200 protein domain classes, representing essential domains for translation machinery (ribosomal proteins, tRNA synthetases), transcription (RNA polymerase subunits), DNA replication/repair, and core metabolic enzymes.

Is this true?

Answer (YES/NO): NO